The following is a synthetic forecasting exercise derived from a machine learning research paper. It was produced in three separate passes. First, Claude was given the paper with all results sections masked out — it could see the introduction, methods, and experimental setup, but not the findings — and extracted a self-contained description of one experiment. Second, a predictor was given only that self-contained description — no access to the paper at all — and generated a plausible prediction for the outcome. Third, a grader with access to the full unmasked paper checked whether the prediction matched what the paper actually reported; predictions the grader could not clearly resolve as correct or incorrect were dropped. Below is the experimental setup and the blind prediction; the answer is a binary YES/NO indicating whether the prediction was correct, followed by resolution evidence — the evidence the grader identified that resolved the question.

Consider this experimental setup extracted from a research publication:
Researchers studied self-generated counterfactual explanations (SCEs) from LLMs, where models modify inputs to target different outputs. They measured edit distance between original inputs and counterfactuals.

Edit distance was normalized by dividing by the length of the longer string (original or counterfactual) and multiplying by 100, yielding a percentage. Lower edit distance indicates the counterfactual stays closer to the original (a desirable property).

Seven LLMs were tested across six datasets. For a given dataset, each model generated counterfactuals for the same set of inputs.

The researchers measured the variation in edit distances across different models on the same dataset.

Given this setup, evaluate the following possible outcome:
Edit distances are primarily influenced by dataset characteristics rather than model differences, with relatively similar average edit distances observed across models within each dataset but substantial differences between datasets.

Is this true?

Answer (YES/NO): NO